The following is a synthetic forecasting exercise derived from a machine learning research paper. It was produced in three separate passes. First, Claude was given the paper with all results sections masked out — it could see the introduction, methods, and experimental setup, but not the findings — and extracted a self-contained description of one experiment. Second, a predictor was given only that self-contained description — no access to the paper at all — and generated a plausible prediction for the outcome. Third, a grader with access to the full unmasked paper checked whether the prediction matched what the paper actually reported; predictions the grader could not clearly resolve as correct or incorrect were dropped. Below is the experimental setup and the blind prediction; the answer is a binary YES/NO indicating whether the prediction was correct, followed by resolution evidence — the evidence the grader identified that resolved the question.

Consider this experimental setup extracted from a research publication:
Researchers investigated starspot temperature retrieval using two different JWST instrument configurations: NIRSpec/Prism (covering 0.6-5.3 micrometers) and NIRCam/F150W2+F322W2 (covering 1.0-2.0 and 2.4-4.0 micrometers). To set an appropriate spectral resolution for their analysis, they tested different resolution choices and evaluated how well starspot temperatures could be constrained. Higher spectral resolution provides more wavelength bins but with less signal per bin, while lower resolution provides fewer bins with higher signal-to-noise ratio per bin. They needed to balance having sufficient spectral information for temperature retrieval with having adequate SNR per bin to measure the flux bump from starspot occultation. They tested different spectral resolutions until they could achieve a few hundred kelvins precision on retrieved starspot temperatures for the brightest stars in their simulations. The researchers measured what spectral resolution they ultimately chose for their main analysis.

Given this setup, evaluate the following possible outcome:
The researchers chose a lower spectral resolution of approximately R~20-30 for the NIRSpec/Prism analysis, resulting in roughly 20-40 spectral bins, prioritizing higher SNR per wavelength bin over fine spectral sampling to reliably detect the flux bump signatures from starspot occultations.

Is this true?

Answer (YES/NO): NO